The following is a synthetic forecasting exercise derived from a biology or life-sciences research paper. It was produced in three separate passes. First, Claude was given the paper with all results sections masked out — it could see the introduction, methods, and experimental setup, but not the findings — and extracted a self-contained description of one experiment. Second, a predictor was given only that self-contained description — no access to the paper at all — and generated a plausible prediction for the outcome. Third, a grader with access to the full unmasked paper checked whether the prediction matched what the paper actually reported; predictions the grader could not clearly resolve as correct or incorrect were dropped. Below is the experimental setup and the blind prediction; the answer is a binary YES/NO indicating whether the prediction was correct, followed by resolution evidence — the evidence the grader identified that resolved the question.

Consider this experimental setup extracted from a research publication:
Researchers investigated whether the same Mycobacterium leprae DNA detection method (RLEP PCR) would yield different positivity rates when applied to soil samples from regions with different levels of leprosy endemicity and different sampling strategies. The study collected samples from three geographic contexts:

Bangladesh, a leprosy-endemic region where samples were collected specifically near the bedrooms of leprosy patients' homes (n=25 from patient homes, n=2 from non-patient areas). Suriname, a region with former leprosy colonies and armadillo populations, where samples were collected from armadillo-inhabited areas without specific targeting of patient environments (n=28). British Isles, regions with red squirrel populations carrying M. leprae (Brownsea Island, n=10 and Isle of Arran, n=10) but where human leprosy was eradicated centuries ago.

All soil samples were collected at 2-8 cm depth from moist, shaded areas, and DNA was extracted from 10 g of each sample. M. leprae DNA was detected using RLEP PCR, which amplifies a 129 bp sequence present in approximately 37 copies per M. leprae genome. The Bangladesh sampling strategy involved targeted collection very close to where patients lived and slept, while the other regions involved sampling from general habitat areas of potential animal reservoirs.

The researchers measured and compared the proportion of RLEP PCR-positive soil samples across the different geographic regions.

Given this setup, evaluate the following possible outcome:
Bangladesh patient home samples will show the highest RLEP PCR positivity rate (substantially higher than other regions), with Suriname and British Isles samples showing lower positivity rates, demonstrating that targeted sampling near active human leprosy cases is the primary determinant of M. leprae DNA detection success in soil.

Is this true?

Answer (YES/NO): YES